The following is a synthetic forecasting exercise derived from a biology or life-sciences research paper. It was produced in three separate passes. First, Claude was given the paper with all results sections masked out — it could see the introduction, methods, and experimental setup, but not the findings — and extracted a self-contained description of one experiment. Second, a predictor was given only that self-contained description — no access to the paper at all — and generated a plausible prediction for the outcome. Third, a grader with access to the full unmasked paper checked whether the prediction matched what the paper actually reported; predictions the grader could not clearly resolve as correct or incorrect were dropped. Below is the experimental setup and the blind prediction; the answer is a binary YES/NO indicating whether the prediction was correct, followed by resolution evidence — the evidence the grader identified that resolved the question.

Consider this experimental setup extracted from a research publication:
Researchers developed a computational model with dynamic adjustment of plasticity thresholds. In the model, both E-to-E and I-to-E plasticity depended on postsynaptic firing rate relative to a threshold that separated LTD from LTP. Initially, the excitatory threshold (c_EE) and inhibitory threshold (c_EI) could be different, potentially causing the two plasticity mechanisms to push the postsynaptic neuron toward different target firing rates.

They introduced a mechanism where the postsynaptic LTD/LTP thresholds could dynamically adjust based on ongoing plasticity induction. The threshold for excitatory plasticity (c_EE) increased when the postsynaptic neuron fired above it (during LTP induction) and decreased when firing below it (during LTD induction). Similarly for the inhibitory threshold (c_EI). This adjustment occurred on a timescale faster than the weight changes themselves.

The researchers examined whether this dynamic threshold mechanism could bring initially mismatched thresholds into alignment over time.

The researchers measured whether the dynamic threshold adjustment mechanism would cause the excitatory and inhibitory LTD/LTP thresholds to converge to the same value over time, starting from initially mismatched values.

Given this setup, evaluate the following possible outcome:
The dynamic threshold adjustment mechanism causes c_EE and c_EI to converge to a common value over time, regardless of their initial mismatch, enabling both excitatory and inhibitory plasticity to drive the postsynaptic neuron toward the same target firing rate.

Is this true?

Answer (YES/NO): YES